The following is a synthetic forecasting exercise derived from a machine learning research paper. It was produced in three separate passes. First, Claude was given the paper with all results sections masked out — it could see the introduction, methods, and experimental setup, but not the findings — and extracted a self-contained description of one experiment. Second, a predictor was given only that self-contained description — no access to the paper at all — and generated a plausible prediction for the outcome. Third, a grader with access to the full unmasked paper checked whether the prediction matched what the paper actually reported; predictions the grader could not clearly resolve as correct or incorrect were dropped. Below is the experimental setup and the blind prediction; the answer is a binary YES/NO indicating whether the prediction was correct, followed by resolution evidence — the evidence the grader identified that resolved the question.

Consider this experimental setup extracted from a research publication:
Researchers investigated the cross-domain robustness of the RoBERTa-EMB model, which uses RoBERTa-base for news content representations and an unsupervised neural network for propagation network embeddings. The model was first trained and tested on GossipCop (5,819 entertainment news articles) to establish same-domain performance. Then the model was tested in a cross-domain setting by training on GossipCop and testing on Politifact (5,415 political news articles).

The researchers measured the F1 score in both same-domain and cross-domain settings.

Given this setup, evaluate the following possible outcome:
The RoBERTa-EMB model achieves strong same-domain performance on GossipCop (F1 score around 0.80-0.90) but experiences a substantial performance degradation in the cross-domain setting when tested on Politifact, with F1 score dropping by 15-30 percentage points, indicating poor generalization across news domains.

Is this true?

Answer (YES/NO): NO